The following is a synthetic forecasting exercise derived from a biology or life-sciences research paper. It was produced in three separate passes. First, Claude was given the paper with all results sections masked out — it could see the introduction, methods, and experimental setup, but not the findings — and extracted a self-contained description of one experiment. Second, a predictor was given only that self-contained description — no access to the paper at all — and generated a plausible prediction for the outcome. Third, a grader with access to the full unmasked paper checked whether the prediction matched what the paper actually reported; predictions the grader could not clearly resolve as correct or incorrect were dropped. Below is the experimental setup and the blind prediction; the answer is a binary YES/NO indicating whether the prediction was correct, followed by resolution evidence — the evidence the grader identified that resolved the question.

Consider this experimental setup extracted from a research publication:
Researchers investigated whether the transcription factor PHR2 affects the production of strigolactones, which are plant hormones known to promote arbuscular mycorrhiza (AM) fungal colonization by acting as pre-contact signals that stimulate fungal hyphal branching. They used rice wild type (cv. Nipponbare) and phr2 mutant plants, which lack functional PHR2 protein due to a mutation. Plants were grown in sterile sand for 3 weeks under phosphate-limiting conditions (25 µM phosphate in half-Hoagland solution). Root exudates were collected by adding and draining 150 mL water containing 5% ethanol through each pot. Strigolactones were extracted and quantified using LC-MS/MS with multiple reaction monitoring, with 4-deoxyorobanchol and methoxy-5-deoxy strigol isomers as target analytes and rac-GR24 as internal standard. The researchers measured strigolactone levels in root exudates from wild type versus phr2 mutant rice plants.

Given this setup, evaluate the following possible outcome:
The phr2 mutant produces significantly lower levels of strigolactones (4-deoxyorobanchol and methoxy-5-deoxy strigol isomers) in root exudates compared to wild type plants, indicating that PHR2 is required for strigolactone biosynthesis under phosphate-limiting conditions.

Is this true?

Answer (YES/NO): YES